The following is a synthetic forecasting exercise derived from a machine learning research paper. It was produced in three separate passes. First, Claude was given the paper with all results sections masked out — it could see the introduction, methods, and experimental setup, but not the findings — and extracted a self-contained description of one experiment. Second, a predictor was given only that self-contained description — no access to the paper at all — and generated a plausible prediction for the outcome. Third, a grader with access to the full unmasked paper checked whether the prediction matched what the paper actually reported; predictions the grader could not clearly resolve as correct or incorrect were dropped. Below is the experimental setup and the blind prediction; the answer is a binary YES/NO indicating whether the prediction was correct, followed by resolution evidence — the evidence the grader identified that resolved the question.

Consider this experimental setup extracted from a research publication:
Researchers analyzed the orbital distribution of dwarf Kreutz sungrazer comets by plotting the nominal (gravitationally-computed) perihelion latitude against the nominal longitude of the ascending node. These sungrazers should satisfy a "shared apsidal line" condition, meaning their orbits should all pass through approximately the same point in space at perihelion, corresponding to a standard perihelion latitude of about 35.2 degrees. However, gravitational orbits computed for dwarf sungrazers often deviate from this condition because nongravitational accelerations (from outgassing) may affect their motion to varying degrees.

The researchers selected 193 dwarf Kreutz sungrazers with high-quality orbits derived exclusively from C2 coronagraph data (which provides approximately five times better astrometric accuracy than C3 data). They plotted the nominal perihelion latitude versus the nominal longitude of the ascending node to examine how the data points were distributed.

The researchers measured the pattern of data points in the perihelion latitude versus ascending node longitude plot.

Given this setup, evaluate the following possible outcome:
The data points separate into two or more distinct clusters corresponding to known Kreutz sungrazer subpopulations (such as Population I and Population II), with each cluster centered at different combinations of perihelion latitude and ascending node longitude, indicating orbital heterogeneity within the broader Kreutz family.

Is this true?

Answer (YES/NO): NO